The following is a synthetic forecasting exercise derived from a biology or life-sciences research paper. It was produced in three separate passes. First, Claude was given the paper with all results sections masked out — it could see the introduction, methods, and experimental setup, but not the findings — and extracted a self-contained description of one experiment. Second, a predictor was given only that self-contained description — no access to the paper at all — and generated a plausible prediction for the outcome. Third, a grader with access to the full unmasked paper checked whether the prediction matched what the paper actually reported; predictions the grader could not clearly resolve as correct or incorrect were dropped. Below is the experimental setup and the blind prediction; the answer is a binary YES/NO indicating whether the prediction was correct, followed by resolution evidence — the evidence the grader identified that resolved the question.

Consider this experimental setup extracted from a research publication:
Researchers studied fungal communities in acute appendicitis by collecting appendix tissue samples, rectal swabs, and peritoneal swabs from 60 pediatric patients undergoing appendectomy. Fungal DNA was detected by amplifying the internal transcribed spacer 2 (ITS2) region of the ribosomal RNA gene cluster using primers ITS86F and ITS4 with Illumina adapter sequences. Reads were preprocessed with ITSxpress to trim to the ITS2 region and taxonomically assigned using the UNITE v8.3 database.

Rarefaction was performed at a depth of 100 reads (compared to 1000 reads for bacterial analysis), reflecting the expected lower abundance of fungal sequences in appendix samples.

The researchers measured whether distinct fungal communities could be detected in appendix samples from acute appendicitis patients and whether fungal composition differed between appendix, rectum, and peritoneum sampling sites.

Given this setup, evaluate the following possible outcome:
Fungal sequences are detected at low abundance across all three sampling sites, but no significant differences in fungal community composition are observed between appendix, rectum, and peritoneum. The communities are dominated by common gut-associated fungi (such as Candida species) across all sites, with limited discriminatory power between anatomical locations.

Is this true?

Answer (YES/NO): NO